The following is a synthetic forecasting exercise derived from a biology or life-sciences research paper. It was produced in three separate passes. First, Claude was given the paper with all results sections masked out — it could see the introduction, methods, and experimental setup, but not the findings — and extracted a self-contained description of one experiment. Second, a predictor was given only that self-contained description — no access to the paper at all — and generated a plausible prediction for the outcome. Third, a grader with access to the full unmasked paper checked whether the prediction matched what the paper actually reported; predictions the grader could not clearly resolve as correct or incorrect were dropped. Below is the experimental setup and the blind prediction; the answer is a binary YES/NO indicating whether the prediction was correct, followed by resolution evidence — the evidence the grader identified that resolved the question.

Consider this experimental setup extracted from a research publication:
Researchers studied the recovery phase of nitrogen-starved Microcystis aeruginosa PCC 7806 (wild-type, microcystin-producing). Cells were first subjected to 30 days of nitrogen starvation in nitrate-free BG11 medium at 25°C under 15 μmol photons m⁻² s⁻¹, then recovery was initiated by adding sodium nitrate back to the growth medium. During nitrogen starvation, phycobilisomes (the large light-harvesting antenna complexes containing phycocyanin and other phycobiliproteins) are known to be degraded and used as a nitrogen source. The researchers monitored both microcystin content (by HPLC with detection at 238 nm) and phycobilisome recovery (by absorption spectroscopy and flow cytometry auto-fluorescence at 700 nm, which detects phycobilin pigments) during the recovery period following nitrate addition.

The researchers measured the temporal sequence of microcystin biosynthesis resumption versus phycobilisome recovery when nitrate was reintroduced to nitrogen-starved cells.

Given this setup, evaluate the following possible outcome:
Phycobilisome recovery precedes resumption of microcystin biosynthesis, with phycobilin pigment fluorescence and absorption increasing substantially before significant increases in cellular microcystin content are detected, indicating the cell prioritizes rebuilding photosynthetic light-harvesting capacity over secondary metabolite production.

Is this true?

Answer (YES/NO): NO